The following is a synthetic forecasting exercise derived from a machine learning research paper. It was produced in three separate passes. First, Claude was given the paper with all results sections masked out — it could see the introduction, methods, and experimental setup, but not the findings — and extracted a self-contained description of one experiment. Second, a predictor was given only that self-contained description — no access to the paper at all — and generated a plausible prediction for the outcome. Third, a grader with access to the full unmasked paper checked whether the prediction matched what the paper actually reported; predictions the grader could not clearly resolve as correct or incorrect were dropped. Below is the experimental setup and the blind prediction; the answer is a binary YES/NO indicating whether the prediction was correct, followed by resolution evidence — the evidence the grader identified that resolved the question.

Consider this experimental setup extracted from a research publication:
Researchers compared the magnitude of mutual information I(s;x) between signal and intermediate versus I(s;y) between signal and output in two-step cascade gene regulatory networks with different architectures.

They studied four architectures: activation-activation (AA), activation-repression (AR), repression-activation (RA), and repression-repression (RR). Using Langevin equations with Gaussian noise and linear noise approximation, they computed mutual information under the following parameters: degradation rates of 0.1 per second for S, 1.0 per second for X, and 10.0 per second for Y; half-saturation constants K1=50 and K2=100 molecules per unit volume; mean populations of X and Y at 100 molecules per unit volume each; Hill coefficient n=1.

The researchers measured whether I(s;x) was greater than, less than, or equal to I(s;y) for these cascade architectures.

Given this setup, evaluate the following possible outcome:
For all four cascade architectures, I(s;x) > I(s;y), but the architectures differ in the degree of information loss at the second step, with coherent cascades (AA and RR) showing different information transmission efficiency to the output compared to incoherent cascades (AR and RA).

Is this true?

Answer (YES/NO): NO